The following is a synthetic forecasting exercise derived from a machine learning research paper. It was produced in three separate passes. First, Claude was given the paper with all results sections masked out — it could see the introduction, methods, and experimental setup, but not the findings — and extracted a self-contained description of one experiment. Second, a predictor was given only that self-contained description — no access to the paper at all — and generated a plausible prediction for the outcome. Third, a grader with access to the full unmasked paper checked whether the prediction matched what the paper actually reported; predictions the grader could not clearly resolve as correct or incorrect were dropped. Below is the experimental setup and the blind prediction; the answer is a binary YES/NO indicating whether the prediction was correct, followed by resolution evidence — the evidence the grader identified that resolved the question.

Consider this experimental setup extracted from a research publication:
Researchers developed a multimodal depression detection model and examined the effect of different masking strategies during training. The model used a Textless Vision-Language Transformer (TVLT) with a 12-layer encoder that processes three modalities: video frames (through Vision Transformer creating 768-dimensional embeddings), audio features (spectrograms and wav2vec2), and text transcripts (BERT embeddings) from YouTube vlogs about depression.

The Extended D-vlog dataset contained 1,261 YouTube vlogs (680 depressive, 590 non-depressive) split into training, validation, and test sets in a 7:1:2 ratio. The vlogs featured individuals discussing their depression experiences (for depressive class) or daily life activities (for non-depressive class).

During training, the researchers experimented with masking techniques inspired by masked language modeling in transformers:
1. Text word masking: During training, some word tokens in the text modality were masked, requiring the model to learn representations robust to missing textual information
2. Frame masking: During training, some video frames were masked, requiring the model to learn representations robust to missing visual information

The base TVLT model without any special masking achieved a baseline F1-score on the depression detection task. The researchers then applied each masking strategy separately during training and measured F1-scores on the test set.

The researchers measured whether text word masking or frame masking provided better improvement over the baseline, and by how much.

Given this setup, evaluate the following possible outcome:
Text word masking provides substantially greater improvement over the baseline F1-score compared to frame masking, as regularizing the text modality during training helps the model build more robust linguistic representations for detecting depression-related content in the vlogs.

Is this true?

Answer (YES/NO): NO